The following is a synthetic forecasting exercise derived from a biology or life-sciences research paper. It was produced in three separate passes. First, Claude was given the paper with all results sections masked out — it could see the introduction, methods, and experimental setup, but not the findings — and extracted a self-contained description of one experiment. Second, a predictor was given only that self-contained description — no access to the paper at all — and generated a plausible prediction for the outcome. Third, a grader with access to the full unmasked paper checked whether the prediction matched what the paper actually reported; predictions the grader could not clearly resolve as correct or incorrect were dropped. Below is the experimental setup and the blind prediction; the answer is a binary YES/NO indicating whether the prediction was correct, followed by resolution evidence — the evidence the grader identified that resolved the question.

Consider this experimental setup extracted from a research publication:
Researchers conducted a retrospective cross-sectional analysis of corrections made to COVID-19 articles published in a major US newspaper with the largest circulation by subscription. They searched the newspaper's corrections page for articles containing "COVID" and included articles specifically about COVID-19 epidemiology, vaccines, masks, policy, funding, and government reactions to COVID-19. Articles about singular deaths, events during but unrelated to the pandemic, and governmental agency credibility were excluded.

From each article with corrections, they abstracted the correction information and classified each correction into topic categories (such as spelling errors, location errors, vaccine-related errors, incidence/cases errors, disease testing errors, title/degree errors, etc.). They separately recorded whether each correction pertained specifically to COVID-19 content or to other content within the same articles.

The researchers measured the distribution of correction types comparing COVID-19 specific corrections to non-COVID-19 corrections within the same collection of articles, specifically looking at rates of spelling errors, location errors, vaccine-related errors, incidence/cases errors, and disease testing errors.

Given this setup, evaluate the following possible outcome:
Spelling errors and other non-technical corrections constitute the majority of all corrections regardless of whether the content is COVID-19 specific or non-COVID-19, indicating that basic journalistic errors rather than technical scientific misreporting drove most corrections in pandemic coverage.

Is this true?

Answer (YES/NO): NO